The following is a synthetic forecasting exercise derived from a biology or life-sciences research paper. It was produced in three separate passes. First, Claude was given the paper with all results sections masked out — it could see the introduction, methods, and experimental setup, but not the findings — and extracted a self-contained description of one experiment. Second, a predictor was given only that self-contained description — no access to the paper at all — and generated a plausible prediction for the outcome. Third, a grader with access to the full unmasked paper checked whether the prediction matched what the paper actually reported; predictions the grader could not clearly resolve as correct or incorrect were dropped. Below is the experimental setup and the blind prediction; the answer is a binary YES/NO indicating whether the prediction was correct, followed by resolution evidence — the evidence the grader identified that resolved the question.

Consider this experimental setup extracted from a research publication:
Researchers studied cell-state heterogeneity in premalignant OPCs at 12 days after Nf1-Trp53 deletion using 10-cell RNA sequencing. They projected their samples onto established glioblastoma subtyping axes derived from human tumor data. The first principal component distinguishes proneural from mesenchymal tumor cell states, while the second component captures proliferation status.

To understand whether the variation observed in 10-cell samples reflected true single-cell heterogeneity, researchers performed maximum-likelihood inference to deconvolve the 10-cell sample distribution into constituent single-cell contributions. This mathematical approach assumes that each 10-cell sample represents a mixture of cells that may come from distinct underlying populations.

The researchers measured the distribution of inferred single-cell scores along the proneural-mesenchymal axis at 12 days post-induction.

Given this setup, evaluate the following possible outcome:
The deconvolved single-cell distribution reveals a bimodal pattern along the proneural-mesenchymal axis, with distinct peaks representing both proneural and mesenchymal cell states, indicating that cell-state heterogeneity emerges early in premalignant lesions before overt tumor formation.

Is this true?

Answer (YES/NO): YES